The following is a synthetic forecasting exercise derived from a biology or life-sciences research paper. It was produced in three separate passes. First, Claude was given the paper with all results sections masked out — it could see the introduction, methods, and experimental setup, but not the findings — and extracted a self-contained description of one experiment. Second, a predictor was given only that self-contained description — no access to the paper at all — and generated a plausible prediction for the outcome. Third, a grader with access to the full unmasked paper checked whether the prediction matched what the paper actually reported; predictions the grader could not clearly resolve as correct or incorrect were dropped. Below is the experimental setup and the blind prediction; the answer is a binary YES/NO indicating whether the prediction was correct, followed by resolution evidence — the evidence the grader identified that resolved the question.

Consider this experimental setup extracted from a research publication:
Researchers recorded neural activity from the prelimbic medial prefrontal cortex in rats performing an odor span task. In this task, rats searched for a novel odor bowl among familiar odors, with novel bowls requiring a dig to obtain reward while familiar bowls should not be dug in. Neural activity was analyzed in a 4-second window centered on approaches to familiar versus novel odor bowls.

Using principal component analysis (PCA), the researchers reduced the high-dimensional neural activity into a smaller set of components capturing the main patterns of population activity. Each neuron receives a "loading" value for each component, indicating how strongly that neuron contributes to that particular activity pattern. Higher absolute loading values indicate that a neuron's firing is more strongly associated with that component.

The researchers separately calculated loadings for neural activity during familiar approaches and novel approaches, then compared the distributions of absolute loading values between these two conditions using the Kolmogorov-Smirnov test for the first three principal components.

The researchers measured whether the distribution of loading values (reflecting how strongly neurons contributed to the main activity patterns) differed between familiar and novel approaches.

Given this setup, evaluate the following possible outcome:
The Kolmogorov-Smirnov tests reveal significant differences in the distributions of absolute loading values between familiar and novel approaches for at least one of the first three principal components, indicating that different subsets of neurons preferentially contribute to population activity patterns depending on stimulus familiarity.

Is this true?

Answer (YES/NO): YES